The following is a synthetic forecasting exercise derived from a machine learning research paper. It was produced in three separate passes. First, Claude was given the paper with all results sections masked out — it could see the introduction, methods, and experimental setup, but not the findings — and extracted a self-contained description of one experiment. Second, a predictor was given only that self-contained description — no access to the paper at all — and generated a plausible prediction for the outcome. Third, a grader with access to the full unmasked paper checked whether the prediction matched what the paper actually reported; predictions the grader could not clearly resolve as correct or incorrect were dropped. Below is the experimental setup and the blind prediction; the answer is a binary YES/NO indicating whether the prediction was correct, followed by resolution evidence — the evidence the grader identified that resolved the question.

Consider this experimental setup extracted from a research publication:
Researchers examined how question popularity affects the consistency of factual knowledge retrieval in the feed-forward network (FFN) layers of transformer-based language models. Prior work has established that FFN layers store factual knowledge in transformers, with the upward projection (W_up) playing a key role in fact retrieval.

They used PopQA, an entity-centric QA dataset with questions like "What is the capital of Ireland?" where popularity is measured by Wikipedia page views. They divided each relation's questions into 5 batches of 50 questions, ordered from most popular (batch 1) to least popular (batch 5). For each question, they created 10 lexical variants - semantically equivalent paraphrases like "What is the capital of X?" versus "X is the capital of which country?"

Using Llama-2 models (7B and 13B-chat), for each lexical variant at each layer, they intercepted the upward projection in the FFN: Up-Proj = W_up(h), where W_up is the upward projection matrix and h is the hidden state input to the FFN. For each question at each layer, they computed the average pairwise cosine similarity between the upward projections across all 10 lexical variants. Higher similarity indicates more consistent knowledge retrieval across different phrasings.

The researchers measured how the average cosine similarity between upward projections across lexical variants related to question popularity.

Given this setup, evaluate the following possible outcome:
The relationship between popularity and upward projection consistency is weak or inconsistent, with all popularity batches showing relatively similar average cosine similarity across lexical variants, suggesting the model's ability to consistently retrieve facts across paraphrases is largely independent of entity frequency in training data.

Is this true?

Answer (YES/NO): NO